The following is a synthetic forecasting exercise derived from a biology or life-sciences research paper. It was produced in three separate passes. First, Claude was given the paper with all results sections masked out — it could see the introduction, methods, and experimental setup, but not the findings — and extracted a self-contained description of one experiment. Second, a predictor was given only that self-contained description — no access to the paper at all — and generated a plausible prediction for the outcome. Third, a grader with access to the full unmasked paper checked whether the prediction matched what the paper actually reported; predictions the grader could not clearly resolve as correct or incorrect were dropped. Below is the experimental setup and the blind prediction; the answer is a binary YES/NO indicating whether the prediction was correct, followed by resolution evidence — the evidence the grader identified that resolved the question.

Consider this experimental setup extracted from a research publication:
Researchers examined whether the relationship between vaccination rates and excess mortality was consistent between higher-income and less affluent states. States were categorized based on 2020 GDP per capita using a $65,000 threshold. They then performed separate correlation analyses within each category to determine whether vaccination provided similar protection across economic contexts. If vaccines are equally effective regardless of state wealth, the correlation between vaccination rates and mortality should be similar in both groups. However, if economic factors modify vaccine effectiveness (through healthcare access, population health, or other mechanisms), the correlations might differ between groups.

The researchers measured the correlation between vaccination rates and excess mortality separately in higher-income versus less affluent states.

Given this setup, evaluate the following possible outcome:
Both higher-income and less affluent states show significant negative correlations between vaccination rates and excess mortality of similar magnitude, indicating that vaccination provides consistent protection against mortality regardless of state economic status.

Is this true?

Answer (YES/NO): NO